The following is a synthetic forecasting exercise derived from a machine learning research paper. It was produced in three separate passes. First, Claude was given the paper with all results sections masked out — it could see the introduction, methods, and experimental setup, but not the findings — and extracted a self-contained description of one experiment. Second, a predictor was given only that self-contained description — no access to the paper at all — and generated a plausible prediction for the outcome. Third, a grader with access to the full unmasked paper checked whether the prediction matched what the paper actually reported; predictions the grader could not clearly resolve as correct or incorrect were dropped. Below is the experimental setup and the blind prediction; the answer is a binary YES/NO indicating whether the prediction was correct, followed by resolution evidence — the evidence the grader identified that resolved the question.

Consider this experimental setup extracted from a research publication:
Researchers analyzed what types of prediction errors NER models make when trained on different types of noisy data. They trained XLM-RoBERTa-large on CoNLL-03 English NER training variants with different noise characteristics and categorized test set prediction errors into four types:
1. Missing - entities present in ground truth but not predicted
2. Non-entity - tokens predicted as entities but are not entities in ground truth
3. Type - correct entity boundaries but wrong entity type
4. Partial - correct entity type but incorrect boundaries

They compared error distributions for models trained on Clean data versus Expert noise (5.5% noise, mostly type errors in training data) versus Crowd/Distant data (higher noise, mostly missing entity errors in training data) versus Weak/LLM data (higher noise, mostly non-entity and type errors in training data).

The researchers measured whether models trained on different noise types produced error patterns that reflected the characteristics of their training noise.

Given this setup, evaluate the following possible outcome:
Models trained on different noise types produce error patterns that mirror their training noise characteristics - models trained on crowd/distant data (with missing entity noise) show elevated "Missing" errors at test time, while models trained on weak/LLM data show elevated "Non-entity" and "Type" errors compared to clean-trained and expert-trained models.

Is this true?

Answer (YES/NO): NO